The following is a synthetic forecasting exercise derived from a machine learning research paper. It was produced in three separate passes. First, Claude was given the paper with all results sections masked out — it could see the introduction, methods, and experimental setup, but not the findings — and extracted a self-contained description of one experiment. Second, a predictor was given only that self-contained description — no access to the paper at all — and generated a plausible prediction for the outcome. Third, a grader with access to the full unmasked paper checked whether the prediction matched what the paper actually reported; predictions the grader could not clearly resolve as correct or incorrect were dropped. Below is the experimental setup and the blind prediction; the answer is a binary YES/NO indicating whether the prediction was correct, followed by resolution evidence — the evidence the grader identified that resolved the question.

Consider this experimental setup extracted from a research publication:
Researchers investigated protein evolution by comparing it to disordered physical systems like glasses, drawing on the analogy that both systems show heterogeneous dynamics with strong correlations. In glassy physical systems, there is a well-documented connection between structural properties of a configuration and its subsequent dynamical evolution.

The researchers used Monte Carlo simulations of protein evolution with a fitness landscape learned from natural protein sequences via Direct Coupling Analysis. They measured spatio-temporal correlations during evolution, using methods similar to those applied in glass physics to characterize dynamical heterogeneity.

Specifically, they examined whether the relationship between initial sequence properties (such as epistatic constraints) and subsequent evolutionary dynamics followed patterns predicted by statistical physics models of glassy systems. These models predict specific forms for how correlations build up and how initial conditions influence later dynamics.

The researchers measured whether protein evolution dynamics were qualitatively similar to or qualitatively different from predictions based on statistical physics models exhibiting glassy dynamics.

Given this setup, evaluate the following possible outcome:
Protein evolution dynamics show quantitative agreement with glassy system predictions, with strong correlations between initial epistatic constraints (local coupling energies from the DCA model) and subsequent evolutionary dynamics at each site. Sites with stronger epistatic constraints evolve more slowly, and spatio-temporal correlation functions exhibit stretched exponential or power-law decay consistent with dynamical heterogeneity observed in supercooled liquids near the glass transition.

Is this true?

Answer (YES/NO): NO